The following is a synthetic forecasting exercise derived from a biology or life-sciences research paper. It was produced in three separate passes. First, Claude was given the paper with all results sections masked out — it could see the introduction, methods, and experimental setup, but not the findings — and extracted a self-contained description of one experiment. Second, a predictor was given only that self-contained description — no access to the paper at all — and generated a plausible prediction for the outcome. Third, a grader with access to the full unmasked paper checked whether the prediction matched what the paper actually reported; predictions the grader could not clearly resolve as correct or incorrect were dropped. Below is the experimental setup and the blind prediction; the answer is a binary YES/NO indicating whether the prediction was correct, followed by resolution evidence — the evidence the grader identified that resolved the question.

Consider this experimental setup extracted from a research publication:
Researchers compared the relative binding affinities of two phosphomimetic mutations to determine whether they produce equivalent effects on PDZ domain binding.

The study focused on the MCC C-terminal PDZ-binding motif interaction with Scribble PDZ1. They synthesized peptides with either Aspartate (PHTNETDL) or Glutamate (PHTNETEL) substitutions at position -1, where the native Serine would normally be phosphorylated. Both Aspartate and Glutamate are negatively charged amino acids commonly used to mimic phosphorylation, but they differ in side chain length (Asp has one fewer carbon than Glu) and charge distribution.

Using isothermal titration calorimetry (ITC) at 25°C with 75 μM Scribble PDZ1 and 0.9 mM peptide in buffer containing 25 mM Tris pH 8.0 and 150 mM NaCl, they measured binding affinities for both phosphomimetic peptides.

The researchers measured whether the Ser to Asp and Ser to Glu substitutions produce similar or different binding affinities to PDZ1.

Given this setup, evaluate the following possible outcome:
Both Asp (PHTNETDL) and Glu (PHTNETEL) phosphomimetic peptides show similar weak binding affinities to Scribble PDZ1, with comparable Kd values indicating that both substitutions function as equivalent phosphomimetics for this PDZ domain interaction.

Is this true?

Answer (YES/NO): YES